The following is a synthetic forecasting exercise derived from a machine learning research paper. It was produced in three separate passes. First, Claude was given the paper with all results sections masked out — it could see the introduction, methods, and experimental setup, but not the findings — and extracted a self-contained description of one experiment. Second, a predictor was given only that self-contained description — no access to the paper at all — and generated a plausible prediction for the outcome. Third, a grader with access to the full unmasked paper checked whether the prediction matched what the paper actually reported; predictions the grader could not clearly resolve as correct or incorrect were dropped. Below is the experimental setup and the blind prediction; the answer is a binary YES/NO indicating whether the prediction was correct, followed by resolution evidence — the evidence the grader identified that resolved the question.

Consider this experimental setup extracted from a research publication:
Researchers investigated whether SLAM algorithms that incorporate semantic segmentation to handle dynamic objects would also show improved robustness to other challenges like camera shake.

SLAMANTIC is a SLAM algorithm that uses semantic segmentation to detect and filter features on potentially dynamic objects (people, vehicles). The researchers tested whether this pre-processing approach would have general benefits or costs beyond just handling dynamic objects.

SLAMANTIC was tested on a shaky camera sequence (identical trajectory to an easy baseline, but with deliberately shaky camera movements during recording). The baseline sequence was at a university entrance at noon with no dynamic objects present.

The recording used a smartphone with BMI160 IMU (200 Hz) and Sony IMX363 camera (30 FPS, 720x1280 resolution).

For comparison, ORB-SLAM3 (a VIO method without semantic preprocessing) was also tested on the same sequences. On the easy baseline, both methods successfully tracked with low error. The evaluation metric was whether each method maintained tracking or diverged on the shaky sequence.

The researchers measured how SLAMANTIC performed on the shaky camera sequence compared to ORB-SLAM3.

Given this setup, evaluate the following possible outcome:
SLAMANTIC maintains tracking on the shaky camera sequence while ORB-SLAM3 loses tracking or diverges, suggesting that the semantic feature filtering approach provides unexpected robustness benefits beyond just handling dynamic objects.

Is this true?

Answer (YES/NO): NO